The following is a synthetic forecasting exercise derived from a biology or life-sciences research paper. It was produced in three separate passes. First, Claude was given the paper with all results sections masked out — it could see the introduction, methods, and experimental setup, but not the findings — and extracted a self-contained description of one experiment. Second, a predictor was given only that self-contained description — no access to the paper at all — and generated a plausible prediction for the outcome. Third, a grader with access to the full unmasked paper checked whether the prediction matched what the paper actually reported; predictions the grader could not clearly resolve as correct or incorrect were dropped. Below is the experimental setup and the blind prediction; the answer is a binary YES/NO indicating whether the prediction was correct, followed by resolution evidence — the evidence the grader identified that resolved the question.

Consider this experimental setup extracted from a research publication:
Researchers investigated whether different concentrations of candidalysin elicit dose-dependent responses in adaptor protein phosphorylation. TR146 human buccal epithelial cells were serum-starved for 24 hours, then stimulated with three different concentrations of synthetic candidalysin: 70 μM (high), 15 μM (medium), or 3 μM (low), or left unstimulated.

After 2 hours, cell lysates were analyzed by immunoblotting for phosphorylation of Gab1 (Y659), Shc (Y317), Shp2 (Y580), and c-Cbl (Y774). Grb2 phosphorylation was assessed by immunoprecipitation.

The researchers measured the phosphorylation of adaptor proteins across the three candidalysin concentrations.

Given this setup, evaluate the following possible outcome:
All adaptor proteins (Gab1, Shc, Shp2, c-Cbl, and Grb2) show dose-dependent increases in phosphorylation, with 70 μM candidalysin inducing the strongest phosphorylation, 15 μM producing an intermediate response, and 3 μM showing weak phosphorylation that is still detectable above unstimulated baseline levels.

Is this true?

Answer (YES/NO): NO